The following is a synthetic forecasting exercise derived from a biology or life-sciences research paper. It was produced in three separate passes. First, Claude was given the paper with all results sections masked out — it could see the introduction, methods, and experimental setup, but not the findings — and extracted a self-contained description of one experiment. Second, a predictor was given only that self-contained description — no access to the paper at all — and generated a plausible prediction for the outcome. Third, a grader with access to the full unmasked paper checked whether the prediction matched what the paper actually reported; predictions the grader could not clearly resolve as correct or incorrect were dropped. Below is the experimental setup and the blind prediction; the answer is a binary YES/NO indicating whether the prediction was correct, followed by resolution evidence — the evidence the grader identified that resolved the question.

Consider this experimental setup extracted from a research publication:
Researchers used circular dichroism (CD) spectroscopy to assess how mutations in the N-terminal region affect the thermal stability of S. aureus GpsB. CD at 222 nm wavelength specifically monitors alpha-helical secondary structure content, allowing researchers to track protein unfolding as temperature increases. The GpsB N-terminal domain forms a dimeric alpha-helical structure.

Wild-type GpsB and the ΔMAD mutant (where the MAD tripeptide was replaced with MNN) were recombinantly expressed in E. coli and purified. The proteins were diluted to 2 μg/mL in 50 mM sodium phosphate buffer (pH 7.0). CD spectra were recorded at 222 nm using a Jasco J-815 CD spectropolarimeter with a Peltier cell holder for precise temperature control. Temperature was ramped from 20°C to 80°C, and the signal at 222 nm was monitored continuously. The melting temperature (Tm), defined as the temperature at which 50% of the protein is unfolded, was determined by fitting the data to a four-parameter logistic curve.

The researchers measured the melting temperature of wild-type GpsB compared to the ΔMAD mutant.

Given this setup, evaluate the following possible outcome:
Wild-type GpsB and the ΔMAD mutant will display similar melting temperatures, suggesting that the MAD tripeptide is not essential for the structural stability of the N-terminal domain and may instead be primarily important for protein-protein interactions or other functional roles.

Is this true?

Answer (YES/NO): NO